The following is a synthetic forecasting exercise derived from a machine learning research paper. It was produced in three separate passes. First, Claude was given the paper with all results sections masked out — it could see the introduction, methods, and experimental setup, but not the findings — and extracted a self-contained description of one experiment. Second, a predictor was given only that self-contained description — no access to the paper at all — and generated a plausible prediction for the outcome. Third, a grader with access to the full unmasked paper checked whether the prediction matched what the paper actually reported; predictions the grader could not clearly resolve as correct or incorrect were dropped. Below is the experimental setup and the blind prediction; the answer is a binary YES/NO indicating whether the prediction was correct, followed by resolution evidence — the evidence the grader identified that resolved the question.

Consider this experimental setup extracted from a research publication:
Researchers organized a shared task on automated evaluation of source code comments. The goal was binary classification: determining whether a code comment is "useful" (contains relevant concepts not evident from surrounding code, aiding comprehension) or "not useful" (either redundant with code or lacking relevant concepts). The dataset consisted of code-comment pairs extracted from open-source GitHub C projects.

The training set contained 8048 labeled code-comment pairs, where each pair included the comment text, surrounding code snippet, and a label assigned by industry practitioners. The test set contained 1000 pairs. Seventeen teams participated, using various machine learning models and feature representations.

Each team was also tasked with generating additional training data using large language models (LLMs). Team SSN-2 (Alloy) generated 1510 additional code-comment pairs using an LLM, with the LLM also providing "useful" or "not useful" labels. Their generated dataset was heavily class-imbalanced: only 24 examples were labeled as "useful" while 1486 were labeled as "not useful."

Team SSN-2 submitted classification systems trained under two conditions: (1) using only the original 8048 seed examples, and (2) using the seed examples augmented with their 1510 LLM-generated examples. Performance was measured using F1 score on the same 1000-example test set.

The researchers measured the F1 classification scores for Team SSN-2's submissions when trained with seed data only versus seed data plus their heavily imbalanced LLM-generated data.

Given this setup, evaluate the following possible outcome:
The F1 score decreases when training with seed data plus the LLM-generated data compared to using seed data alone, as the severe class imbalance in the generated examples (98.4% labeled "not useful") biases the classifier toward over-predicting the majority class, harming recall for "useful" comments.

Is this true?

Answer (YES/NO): NO